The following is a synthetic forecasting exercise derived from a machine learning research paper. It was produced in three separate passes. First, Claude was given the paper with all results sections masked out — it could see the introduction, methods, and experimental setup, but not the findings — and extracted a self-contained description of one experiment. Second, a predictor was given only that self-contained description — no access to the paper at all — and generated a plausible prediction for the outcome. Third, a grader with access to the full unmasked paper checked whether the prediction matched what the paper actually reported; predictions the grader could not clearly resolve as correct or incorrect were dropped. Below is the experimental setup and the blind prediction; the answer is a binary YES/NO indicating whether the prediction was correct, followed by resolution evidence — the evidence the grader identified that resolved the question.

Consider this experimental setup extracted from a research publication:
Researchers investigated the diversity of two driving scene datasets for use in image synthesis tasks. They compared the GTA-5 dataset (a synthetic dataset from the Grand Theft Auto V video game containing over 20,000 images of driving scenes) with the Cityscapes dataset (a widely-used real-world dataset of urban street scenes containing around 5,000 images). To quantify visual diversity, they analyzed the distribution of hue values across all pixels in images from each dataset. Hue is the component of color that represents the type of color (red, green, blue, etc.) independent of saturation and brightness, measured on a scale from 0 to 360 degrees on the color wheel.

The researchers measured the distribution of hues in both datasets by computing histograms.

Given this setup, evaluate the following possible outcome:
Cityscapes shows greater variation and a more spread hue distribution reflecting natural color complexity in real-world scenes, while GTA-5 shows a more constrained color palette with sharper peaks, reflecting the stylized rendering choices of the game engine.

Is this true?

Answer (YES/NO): NO